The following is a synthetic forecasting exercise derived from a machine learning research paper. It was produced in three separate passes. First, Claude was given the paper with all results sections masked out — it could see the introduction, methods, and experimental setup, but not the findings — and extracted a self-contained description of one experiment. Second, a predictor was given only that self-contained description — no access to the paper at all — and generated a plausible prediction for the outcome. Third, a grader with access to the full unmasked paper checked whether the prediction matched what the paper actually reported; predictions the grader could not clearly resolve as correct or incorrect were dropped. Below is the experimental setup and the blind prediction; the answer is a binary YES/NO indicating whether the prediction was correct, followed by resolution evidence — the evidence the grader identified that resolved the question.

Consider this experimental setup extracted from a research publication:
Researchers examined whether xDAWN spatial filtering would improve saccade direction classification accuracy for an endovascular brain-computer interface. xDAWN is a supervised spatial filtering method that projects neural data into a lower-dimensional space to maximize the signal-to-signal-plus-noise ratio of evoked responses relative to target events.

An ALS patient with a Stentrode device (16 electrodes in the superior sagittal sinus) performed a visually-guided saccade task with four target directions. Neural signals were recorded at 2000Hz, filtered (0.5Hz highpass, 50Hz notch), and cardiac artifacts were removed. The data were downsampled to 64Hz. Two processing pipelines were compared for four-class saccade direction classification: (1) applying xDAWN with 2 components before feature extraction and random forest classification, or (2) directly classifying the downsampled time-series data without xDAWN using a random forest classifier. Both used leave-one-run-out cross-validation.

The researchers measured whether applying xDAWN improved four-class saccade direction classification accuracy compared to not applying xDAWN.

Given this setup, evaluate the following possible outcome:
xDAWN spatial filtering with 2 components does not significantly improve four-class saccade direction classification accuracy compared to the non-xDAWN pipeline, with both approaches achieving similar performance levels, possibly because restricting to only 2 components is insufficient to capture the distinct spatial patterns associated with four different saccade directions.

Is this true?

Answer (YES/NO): NO